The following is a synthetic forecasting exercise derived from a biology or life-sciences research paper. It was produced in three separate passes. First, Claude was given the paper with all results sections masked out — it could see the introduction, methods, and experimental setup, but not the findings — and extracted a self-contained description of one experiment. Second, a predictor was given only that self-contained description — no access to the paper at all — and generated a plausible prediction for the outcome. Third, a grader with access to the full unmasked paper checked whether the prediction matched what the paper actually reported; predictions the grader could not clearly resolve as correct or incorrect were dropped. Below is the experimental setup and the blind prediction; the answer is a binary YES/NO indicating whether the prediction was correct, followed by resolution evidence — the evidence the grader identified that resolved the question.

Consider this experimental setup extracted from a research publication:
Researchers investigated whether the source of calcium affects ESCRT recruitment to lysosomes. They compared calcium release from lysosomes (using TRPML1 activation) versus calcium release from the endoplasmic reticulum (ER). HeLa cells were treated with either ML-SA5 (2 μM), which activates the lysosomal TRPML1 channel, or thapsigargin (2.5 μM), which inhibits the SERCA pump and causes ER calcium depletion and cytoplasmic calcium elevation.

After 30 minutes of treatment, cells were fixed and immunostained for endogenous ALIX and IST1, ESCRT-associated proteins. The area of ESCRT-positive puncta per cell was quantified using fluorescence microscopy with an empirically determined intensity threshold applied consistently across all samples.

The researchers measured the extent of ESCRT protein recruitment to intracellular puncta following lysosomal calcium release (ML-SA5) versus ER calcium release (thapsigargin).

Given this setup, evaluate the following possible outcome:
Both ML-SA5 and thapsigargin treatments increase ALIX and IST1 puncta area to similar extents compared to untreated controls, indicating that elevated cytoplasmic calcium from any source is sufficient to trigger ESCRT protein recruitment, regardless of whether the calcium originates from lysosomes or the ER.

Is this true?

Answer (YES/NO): NO